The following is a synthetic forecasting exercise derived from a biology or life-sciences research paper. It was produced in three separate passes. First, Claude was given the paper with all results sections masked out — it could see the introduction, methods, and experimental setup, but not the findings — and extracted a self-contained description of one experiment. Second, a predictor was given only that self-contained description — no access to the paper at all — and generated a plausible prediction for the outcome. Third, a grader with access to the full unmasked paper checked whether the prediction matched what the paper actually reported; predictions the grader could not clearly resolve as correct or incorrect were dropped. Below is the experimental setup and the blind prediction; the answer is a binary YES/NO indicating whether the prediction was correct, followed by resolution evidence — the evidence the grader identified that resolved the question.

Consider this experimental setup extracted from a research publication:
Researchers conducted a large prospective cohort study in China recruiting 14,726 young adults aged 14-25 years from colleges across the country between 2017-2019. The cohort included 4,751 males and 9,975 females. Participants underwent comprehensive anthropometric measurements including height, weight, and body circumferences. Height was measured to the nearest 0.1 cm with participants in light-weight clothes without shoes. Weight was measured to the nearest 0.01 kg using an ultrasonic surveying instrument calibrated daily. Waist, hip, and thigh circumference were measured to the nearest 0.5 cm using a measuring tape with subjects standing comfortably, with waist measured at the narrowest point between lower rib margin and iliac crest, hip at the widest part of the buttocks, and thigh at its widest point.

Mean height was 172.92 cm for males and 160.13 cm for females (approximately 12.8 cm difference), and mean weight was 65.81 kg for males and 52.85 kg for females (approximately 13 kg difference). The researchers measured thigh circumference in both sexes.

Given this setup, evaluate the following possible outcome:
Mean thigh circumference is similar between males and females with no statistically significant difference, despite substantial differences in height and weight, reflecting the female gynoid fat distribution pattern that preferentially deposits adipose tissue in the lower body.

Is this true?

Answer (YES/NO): YES